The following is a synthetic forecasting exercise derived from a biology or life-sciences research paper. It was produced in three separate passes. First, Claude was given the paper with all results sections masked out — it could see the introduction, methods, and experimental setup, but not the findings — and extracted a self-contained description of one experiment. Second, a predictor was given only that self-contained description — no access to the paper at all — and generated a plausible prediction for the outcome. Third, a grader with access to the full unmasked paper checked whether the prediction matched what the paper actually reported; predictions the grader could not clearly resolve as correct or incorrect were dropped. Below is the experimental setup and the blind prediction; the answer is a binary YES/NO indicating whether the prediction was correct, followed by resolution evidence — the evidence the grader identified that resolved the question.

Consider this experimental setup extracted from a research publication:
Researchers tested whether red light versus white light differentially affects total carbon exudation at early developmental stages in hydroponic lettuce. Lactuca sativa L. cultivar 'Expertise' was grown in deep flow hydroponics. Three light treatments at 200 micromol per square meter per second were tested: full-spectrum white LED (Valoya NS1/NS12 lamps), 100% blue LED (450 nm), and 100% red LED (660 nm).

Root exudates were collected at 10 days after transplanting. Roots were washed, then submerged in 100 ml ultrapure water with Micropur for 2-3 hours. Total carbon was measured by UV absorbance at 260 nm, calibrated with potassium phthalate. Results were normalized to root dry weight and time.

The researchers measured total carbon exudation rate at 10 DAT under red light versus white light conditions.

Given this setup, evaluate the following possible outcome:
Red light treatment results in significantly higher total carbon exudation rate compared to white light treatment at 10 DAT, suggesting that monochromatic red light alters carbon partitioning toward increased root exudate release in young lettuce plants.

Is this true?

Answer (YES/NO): NO